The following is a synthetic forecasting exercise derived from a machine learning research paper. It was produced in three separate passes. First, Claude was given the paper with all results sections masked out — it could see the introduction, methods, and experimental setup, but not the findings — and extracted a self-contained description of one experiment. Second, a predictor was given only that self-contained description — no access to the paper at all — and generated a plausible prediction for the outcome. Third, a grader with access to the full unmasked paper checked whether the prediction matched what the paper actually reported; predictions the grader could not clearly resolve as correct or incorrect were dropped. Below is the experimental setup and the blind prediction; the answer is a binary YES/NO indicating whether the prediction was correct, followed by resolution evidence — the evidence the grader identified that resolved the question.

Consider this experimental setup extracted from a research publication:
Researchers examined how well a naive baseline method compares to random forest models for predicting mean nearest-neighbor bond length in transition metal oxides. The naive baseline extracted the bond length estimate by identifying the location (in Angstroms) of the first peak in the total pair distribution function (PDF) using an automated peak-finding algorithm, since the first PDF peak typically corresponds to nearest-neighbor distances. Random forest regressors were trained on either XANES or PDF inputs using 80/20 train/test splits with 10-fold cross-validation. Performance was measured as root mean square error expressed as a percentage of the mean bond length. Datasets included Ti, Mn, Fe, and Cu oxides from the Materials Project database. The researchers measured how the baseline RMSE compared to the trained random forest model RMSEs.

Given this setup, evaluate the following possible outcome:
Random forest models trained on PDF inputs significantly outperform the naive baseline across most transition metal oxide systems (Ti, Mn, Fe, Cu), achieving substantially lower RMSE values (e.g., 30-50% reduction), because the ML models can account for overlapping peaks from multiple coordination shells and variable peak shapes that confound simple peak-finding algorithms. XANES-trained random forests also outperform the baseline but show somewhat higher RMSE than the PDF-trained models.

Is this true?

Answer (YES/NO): NO